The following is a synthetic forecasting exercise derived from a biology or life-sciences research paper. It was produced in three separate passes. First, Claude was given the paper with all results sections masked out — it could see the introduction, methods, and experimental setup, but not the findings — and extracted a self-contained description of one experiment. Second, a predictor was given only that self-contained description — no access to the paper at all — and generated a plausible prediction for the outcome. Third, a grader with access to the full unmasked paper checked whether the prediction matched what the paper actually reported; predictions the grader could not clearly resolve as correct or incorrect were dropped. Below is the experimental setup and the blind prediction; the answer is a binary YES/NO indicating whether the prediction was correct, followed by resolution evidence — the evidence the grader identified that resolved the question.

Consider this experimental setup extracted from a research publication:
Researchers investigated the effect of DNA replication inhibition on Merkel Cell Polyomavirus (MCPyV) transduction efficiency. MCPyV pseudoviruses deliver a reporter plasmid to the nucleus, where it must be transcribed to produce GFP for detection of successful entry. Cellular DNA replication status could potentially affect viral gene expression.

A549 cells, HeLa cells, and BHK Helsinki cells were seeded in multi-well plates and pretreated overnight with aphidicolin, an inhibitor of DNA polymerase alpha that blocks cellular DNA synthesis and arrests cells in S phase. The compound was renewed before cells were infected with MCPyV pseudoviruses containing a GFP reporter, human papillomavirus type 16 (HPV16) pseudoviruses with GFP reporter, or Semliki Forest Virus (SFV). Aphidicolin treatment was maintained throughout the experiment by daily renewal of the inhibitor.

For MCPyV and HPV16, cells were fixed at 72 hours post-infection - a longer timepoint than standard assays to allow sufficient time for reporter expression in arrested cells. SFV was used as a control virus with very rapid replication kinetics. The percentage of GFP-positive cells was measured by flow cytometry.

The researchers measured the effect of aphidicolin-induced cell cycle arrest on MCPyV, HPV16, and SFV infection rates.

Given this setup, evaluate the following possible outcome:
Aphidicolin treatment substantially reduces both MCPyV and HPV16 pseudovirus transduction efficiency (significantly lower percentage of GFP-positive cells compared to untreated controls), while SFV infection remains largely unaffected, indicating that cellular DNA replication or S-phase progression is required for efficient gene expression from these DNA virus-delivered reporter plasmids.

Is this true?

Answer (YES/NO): YES